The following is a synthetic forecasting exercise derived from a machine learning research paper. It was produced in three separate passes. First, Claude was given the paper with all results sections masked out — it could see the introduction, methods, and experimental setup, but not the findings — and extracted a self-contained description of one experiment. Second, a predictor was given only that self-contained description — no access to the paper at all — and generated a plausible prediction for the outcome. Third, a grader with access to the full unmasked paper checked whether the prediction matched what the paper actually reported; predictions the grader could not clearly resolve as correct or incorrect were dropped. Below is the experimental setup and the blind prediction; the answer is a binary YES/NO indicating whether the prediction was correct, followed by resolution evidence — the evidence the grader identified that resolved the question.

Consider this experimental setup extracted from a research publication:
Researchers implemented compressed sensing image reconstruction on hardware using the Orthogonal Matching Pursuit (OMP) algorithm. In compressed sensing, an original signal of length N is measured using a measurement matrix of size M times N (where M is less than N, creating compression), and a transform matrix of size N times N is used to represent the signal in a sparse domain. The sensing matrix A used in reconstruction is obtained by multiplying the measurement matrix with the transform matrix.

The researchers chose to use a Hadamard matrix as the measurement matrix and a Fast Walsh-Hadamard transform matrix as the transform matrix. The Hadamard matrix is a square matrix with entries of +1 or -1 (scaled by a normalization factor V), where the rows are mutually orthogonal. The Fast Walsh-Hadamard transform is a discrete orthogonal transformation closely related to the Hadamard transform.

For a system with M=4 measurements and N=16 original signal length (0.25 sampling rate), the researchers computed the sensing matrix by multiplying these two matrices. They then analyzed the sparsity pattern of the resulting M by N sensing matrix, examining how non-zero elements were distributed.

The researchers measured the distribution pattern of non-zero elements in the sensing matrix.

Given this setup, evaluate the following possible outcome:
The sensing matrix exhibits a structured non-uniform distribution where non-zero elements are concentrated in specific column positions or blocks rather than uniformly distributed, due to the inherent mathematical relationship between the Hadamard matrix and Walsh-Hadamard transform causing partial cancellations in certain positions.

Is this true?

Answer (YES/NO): YES